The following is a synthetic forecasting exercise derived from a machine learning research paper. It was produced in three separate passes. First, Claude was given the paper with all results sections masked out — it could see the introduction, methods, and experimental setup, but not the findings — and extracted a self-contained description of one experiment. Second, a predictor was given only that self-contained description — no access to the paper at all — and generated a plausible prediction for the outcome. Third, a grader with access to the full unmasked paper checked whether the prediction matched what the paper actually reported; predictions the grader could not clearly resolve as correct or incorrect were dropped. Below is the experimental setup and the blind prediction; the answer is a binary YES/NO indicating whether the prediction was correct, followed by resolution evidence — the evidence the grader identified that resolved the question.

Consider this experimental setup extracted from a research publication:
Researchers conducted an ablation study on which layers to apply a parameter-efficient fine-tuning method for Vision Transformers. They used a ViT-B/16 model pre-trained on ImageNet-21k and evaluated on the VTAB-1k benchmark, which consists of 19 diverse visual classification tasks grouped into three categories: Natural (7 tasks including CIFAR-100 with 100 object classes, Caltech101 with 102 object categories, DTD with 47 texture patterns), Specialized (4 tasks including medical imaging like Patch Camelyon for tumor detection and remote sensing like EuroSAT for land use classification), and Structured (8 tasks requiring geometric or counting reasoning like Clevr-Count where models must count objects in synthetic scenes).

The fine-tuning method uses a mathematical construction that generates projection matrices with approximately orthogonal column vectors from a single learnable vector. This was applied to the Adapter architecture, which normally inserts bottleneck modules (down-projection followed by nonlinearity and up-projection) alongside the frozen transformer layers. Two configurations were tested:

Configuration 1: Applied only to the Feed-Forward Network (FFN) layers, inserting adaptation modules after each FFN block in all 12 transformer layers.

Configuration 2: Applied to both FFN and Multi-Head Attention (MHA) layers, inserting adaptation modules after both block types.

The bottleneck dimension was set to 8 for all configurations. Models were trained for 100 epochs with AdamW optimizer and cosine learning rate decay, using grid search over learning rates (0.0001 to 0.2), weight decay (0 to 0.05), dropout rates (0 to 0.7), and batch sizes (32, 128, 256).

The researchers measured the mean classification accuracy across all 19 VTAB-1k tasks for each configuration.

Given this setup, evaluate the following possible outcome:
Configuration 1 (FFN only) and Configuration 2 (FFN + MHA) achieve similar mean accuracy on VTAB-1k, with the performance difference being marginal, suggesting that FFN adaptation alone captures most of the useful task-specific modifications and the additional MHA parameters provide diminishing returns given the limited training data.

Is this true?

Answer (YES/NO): YES